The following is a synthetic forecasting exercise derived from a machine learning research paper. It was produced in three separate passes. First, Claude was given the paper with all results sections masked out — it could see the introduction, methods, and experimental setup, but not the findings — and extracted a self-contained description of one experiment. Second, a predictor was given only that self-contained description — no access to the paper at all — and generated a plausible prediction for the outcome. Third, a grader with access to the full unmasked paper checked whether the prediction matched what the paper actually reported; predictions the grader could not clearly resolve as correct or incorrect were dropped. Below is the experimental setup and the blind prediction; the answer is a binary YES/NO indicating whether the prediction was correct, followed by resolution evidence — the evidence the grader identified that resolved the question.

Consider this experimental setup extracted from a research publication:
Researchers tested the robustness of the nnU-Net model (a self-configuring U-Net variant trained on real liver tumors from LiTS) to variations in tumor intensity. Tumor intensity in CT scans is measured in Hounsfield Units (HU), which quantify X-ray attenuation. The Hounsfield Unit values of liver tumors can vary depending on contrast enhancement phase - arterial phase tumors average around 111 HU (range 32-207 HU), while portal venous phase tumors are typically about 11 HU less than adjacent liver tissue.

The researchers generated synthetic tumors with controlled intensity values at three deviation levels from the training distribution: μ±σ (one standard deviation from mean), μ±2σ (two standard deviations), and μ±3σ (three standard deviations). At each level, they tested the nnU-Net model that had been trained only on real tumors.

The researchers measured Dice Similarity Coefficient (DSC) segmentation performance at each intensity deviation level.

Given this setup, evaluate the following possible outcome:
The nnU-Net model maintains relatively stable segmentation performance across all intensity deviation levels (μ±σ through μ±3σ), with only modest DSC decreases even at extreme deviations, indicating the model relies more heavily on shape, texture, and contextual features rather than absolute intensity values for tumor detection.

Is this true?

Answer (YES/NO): NO